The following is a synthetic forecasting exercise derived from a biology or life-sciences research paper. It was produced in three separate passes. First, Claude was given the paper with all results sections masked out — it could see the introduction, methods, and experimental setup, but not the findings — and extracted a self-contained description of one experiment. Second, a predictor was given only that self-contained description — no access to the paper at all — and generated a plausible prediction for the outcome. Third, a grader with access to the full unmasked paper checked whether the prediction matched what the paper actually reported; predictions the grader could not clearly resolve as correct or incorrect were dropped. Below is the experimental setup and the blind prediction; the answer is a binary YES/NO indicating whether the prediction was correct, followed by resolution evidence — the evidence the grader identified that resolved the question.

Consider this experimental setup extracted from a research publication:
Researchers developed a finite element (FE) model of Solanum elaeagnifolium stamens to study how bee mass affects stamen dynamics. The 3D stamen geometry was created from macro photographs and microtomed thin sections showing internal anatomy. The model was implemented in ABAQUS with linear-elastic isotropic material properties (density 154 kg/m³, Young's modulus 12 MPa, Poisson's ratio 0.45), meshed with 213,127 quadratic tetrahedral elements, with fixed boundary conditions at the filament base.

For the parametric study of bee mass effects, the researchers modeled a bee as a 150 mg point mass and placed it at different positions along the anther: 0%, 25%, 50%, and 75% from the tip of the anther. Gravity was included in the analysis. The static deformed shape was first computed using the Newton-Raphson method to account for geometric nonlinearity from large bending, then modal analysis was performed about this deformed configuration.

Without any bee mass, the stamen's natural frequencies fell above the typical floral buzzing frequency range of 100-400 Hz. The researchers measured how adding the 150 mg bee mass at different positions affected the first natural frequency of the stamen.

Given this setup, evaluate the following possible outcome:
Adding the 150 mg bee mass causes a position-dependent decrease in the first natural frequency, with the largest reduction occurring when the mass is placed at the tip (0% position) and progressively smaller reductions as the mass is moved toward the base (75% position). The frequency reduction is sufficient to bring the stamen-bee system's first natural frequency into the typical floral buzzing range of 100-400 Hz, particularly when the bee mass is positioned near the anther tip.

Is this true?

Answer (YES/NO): NO